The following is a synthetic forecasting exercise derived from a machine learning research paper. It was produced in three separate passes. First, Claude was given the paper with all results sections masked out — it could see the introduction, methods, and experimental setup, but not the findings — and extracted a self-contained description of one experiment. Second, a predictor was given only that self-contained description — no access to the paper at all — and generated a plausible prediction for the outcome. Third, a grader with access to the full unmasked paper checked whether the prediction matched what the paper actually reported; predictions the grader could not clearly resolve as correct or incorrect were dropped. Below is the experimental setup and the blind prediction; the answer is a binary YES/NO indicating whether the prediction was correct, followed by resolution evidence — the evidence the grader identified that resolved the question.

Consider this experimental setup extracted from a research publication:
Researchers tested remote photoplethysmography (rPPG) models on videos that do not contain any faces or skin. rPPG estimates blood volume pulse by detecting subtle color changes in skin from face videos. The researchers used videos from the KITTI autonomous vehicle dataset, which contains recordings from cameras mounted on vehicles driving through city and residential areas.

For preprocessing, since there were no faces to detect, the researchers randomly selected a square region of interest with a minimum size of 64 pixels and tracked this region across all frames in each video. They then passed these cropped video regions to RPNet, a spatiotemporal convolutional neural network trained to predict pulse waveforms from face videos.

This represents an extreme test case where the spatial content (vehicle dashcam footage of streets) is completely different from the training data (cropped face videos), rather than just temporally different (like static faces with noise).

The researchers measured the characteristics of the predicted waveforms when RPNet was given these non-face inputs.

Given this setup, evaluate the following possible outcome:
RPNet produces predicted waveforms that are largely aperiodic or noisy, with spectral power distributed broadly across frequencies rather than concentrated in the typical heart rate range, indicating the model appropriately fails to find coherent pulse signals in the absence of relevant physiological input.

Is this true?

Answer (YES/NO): NO